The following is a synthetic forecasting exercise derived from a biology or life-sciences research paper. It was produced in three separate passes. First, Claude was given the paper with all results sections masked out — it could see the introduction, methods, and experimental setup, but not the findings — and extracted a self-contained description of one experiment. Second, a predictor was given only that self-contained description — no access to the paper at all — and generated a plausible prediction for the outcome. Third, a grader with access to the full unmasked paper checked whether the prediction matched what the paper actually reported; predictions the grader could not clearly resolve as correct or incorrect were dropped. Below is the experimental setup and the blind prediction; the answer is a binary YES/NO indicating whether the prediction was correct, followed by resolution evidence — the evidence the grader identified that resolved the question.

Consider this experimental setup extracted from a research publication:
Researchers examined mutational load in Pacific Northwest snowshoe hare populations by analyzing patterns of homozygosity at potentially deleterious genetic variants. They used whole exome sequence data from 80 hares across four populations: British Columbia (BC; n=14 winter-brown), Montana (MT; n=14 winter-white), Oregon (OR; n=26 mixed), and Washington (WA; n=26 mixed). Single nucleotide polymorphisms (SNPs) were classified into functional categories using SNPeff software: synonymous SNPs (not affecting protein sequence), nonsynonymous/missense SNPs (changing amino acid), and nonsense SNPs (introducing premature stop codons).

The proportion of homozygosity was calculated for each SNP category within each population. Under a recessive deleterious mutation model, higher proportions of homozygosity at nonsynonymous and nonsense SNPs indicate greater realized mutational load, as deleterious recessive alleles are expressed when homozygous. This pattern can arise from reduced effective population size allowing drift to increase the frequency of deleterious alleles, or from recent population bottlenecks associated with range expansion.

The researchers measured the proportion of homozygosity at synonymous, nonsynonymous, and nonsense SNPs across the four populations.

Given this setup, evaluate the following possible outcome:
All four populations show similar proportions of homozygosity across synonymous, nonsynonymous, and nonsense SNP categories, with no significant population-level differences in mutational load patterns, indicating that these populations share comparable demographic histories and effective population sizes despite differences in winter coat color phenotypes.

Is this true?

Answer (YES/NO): NO